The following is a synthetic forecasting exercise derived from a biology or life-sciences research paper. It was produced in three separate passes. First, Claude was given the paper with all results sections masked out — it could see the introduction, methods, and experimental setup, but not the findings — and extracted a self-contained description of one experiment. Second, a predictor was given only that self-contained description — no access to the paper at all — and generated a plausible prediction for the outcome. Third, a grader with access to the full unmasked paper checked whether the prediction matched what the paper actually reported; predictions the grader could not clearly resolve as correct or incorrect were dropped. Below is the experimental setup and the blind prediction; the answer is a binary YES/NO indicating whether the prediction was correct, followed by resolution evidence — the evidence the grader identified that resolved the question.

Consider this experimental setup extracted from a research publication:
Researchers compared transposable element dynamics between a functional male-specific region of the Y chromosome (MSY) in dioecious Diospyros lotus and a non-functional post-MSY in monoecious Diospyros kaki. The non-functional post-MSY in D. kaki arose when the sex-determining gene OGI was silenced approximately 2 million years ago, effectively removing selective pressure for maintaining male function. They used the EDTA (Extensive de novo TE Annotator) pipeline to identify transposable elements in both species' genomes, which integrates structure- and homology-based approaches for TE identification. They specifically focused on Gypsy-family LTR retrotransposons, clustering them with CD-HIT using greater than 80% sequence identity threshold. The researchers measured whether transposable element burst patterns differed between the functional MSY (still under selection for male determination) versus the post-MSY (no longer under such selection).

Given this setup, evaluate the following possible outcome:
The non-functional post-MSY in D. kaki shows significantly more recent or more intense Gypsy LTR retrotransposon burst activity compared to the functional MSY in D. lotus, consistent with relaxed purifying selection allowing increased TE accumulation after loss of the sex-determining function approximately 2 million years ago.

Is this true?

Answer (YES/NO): YES